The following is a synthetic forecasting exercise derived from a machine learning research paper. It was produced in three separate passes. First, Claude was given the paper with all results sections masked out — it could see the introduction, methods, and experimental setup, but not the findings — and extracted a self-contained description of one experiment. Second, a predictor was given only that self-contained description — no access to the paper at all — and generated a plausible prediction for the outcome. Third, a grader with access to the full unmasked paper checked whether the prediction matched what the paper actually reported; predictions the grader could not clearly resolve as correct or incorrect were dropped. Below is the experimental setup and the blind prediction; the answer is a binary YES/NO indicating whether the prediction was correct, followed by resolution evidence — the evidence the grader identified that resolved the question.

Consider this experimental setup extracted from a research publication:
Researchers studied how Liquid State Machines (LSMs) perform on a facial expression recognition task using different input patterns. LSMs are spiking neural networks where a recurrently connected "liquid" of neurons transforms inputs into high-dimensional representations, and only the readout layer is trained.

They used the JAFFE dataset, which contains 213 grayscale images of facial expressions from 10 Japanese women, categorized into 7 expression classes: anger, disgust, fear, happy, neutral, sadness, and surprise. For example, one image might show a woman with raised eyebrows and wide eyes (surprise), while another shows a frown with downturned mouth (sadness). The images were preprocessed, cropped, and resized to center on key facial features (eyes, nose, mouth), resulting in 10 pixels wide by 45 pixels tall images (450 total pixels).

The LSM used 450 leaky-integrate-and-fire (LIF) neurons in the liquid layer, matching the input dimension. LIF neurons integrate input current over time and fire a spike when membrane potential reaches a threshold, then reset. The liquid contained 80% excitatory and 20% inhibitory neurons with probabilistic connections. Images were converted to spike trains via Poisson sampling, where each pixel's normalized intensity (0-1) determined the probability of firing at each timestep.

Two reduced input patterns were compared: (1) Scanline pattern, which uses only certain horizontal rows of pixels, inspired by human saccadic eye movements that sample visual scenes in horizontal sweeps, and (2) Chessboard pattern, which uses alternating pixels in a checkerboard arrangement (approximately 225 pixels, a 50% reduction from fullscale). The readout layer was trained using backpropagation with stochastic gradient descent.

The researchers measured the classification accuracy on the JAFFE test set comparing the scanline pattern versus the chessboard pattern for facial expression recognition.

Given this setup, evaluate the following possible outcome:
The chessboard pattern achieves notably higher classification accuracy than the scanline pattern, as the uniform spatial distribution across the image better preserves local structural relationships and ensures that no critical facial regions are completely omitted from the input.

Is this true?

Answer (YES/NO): YES